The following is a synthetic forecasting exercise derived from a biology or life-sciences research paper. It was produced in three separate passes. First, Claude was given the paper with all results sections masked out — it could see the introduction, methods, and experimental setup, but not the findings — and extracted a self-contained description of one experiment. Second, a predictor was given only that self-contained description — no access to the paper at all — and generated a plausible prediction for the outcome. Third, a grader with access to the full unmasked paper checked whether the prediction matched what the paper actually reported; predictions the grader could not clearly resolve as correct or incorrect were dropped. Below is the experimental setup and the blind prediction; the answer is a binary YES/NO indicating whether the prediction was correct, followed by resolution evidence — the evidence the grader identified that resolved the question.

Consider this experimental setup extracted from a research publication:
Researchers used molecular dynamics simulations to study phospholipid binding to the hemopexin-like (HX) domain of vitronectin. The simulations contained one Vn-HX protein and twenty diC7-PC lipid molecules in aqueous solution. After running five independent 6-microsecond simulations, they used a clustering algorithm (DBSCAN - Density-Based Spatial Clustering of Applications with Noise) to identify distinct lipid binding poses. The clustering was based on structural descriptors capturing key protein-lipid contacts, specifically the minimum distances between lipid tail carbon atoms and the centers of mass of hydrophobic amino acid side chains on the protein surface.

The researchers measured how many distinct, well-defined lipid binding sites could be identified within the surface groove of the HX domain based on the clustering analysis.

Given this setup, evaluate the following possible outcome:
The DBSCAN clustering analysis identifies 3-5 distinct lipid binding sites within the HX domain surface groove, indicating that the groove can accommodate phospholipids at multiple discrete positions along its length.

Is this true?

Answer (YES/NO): NO